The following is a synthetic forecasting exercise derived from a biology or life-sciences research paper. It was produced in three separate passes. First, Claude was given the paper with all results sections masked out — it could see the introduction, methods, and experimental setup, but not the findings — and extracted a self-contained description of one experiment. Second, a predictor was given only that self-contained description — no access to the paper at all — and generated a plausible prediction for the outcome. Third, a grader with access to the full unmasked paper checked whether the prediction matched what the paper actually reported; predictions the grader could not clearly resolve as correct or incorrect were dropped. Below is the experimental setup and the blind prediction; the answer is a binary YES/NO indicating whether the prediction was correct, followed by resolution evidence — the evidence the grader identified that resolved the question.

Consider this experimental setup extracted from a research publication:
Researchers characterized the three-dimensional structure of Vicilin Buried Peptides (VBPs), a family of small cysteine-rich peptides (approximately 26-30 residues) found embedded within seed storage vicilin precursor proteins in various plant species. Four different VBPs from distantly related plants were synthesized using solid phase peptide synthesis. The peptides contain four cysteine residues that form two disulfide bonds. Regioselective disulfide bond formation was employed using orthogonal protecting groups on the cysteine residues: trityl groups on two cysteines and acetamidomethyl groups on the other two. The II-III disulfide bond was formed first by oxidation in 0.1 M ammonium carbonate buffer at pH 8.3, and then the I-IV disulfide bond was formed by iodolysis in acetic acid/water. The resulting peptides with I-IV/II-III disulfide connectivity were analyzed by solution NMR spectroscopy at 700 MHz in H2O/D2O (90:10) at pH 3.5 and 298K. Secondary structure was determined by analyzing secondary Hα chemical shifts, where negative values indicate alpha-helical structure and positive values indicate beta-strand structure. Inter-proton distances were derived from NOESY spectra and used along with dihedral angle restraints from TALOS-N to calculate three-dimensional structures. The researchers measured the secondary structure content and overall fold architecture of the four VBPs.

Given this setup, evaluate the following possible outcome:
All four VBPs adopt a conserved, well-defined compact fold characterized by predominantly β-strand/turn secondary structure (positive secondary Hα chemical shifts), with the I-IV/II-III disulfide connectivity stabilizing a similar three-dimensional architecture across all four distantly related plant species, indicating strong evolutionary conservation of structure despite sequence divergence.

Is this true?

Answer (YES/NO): NO